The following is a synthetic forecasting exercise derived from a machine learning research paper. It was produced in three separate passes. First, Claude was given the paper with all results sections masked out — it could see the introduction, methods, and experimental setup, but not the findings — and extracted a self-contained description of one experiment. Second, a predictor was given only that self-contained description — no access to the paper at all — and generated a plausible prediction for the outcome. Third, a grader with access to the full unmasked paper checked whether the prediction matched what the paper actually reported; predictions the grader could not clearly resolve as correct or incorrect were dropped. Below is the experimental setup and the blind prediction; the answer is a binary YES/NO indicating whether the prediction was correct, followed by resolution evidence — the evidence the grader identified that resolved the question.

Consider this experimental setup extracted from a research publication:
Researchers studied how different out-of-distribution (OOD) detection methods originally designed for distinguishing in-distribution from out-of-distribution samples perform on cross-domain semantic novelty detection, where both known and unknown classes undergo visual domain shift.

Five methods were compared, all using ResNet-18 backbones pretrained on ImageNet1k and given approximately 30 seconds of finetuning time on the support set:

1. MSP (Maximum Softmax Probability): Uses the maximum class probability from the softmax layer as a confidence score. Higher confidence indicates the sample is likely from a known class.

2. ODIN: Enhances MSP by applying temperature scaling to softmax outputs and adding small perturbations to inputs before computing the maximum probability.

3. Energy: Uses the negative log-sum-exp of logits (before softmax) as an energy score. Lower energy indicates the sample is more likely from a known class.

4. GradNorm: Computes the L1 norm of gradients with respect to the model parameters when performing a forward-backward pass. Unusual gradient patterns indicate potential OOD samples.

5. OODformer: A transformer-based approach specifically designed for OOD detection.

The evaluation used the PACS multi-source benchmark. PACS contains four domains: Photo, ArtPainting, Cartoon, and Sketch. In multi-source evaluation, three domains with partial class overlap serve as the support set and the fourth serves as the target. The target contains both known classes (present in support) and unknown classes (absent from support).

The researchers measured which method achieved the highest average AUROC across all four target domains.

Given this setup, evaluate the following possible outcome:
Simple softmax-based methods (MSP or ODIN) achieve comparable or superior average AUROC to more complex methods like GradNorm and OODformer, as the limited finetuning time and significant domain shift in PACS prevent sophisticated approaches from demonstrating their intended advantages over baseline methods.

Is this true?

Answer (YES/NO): NO